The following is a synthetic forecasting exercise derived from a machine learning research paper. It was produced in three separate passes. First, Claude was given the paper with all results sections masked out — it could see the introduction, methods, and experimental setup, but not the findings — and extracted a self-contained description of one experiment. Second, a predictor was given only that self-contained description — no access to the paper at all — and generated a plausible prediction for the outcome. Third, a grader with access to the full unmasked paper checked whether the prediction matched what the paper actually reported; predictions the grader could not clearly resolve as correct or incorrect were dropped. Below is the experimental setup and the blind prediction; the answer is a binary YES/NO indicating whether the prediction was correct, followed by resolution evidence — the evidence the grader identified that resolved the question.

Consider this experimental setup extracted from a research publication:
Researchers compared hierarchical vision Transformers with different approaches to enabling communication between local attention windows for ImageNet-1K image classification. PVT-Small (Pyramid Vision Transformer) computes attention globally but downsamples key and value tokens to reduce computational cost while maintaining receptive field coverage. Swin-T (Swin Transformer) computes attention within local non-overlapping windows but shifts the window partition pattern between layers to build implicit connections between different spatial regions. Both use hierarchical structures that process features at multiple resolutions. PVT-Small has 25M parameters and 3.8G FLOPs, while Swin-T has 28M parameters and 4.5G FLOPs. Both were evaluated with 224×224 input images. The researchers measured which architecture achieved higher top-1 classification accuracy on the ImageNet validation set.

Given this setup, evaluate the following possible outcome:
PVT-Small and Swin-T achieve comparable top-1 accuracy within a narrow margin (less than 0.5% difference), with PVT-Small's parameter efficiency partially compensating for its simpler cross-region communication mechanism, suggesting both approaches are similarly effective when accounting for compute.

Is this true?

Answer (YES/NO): NO